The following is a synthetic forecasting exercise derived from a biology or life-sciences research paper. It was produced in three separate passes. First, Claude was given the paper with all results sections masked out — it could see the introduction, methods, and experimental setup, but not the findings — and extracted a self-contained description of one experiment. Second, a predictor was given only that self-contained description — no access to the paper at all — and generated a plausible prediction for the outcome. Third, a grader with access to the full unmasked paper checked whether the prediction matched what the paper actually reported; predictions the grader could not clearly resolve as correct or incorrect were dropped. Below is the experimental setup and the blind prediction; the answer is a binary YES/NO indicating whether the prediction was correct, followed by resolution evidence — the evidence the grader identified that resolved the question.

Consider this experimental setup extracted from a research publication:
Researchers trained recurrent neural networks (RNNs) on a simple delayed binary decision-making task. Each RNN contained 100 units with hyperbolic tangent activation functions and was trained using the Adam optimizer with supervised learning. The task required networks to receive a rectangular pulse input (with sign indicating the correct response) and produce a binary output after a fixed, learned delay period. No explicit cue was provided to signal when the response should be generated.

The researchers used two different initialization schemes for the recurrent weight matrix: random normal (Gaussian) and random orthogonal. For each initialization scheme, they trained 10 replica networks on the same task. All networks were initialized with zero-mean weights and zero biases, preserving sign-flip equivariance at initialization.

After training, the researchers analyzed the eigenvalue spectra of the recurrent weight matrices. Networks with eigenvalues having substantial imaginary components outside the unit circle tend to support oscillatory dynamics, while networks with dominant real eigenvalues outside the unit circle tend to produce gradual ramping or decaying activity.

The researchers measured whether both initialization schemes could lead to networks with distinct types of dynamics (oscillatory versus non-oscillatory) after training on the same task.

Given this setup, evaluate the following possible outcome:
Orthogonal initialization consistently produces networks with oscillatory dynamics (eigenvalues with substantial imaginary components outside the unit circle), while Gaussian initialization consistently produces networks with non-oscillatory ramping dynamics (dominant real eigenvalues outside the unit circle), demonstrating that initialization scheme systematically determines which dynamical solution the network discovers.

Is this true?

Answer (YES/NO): NO